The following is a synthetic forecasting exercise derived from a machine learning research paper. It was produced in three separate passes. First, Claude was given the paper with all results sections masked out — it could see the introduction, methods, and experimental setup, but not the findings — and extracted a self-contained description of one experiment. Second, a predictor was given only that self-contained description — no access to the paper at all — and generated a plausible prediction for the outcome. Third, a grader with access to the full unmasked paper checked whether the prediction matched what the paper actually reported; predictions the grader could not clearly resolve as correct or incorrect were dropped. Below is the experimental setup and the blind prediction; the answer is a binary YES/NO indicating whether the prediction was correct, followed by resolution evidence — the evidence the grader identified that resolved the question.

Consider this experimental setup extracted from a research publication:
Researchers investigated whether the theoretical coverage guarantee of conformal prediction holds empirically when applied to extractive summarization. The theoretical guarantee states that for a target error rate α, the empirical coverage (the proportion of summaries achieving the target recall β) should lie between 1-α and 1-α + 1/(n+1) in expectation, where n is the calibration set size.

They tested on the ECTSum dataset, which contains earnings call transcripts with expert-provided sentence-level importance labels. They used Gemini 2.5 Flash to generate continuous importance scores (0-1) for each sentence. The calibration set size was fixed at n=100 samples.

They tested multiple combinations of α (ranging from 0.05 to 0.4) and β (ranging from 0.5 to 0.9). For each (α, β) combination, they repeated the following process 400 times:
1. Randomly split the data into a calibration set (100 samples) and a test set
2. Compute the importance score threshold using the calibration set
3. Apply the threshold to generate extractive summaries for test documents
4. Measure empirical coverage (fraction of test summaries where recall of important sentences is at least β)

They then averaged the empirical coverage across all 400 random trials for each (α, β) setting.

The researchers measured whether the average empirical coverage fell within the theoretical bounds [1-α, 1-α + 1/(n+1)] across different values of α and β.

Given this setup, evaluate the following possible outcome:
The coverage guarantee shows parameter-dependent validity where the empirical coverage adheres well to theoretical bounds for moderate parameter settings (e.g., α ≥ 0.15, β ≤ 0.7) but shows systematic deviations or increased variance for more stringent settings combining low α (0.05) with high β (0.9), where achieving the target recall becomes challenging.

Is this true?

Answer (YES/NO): NO